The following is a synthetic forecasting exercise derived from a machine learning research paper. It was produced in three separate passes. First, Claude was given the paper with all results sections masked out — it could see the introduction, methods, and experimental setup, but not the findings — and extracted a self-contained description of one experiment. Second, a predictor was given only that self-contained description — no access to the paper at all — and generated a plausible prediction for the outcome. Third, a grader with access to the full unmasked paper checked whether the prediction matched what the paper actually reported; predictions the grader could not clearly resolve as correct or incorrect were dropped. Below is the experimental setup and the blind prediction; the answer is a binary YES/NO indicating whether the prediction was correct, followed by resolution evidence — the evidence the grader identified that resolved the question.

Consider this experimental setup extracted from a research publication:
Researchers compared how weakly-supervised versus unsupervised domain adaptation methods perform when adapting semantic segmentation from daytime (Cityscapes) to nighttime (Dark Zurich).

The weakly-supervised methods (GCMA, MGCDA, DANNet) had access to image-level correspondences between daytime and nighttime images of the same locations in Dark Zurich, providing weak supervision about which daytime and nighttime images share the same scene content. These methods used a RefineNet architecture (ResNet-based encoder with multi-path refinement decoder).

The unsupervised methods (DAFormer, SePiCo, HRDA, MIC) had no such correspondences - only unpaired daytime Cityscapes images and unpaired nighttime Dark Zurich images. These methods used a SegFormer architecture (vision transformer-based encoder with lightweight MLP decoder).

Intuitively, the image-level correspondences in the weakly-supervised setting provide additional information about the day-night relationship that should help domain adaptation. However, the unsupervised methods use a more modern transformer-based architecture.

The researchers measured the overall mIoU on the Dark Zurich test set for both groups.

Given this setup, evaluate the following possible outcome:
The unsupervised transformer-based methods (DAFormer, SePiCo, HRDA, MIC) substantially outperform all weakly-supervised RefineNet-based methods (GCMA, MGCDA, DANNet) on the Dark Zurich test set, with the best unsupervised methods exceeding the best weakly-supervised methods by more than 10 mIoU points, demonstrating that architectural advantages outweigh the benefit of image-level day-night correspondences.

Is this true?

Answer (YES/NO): YES